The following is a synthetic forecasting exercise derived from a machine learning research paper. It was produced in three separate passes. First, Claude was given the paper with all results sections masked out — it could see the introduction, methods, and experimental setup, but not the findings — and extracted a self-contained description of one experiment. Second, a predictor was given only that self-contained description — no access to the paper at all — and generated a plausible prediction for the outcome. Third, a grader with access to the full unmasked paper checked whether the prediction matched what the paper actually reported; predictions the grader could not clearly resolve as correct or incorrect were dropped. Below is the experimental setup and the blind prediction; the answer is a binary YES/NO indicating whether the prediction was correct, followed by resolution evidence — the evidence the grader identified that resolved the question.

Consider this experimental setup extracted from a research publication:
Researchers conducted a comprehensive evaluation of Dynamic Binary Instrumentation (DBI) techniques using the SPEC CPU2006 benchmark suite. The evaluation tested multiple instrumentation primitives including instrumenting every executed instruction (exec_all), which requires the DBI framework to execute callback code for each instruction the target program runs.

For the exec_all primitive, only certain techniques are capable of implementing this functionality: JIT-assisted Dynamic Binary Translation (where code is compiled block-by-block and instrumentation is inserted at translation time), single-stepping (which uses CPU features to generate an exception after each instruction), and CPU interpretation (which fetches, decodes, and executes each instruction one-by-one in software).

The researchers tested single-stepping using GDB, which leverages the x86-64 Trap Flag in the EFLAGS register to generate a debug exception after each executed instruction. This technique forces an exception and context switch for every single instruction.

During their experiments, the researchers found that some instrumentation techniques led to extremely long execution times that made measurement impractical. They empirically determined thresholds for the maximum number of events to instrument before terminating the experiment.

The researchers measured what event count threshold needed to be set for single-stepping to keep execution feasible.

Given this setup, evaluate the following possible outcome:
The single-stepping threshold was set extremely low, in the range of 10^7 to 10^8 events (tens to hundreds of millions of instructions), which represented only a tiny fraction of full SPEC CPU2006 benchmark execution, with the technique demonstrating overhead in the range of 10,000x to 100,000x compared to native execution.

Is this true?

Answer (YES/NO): NO